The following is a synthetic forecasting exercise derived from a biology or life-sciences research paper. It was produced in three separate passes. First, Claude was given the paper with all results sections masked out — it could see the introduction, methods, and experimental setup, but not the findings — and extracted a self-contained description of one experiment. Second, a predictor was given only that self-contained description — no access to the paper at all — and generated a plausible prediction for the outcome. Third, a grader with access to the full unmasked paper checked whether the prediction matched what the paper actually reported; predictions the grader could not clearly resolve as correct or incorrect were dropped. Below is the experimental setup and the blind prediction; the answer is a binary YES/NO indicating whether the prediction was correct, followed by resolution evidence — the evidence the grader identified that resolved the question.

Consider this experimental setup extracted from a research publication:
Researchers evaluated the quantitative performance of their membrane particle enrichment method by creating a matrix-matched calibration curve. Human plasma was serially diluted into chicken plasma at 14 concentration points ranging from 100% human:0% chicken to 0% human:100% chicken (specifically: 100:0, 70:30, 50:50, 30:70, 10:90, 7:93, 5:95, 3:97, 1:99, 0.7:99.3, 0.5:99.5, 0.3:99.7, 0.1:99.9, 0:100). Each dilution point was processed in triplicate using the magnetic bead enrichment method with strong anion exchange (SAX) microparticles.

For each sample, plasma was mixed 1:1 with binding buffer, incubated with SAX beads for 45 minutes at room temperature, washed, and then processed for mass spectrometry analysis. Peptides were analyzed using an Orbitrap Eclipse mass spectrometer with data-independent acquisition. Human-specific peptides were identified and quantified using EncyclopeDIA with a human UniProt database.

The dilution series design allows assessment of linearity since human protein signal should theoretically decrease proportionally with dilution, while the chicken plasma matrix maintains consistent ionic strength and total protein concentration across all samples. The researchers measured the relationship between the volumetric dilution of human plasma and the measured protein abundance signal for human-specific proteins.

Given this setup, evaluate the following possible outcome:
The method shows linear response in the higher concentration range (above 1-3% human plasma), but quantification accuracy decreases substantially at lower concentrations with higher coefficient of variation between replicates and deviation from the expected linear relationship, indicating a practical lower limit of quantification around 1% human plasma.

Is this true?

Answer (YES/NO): YES